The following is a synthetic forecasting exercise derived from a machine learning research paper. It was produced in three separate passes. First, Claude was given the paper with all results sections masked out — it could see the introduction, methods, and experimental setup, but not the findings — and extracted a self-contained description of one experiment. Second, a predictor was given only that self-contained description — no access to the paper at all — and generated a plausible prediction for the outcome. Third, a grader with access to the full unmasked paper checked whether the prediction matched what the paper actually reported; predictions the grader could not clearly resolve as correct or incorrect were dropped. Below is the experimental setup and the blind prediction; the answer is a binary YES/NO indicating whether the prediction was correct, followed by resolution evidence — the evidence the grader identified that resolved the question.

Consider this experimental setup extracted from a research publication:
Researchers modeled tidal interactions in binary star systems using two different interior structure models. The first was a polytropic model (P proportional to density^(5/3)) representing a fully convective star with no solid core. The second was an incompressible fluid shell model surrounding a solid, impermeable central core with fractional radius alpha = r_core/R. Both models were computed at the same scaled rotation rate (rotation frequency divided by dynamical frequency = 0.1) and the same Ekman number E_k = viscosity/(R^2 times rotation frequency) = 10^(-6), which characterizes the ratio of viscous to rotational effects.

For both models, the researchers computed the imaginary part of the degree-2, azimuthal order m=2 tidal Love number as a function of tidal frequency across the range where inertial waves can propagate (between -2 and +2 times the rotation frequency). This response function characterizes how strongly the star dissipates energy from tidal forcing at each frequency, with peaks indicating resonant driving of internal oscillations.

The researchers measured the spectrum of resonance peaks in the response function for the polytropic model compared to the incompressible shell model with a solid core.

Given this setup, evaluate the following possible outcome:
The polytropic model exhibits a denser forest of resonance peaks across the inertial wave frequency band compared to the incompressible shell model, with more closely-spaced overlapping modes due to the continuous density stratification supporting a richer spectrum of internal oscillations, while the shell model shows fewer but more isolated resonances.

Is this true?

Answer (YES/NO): NO